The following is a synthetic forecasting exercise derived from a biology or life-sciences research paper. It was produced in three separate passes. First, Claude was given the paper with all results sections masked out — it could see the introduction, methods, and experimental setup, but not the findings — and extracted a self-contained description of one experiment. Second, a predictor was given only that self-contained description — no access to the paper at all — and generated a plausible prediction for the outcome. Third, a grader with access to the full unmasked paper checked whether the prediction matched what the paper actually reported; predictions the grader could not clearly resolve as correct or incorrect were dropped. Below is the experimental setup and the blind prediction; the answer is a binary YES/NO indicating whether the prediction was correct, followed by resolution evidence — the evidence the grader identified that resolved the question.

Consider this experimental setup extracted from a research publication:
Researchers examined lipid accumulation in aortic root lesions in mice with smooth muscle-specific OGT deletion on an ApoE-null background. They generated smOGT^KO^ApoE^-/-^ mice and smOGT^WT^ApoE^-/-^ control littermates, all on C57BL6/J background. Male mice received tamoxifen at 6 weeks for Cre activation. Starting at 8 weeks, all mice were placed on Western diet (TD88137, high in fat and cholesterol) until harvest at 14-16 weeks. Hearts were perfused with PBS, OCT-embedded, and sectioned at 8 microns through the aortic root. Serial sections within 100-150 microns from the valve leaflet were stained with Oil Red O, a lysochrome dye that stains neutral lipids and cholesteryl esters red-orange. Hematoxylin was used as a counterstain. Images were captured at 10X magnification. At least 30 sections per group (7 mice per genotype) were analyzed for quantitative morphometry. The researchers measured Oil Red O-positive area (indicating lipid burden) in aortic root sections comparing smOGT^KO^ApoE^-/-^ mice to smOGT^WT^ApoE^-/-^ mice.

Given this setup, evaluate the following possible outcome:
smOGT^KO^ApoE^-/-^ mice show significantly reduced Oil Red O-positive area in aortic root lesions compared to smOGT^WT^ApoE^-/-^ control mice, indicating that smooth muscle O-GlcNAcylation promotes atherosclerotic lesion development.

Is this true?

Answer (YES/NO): YES